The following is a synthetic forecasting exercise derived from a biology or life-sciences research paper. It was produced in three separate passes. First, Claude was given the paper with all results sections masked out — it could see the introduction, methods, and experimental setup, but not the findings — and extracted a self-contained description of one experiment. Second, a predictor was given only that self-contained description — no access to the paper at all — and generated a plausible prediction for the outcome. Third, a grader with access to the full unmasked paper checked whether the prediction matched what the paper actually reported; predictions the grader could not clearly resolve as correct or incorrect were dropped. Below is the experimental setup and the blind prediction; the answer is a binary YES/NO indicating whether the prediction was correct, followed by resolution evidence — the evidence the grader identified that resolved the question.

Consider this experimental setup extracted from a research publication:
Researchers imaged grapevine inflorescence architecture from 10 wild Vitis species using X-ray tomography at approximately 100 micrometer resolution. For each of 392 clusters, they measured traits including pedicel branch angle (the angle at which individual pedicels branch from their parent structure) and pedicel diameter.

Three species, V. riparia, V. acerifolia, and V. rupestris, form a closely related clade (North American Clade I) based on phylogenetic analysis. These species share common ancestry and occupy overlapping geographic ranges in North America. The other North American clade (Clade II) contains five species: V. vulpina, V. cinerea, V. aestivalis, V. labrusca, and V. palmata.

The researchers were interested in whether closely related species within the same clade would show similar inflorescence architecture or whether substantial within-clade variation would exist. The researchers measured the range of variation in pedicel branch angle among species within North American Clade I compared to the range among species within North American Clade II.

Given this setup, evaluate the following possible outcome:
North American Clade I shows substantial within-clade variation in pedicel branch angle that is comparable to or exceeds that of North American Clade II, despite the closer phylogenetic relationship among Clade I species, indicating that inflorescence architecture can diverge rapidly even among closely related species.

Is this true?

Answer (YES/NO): NO